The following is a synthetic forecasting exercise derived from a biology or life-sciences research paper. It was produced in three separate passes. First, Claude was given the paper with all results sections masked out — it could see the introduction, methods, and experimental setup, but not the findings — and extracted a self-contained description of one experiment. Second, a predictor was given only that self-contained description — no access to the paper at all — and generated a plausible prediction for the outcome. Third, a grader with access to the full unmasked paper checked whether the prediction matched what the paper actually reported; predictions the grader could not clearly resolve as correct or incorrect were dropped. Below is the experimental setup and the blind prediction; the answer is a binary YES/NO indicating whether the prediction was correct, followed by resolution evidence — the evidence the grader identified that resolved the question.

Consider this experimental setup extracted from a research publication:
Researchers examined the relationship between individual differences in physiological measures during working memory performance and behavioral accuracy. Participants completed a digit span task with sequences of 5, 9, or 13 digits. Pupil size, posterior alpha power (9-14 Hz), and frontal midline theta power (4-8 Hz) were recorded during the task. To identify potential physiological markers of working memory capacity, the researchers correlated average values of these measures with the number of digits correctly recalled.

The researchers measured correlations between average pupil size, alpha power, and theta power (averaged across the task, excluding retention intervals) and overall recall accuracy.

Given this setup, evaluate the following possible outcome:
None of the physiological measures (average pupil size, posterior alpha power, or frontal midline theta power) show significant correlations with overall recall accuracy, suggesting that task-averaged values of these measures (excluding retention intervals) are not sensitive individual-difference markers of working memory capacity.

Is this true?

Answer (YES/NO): NO